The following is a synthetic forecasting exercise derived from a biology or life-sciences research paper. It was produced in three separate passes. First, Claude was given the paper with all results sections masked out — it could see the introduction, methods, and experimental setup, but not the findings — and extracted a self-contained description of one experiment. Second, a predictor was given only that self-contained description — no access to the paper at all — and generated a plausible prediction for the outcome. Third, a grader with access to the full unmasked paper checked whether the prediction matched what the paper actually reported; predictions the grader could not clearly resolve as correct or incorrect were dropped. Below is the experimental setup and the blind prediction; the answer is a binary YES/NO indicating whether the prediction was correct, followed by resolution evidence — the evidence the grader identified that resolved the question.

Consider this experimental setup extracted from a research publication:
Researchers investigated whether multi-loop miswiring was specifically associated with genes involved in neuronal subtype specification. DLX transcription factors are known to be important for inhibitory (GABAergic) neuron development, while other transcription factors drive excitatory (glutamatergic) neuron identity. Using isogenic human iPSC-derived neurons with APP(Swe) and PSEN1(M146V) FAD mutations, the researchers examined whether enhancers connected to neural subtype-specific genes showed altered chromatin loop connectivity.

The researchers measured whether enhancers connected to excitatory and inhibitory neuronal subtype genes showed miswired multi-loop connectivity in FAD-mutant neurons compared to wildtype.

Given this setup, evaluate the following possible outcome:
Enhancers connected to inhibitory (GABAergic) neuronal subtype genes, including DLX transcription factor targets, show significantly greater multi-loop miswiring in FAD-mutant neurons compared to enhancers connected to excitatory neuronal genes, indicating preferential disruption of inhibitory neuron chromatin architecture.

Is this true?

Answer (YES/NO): NO